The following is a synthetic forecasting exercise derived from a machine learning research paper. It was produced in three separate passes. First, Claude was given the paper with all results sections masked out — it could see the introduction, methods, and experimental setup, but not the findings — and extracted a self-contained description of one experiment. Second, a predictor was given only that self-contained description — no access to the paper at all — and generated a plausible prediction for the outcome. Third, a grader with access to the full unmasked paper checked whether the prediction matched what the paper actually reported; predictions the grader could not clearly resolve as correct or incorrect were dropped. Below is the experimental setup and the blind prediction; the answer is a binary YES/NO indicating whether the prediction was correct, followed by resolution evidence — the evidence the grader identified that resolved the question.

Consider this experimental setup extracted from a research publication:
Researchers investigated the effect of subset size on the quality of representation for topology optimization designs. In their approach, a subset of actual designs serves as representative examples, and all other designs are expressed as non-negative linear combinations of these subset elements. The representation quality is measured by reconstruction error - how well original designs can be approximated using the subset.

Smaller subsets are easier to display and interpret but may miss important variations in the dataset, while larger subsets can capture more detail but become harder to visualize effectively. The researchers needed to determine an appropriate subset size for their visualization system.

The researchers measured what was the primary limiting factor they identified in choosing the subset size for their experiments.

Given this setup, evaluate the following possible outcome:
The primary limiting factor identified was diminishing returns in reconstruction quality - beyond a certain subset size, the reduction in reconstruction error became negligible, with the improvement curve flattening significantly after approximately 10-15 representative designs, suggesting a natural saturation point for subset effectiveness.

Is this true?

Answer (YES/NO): NO